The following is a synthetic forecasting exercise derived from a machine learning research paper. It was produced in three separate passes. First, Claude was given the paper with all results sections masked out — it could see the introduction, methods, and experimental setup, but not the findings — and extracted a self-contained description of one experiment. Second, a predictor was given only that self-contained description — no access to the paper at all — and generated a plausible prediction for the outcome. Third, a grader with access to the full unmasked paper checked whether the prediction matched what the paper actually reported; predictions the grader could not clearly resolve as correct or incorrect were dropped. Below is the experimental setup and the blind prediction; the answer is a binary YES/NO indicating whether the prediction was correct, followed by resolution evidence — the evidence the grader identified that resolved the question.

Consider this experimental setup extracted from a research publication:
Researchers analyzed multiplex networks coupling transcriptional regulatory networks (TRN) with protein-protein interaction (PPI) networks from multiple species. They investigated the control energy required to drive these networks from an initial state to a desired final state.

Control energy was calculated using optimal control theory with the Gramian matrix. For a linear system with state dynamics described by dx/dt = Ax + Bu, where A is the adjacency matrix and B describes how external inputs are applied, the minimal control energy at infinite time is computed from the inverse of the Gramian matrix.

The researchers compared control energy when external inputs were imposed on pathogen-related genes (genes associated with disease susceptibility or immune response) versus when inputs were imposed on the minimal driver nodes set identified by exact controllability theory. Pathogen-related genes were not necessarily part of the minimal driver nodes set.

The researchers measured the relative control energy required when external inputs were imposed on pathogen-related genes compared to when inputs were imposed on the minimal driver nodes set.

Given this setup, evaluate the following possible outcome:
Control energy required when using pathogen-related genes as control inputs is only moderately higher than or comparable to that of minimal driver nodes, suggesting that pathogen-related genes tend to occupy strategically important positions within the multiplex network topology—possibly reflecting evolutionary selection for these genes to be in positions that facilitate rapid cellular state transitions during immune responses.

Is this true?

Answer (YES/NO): NO